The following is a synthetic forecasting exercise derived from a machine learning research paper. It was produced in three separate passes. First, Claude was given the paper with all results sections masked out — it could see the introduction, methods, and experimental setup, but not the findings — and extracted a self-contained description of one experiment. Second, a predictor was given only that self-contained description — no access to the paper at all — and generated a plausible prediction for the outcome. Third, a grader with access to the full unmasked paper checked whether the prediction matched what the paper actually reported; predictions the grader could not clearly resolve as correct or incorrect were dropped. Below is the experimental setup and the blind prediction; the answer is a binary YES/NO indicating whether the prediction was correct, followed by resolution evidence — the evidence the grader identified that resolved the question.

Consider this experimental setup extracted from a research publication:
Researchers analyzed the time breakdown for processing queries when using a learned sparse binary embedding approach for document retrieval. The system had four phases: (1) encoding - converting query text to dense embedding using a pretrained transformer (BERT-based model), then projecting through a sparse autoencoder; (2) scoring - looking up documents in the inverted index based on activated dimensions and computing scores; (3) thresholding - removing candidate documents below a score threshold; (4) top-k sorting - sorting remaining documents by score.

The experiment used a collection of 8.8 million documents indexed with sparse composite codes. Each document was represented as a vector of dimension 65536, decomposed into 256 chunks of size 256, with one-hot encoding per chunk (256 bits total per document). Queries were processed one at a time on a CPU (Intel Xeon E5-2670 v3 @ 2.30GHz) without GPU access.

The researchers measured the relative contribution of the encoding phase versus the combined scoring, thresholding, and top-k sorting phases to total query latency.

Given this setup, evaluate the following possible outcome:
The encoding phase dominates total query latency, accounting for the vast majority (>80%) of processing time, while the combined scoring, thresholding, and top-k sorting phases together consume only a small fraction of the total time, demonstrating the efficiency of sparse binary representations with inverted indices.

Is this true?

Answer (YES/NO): NO